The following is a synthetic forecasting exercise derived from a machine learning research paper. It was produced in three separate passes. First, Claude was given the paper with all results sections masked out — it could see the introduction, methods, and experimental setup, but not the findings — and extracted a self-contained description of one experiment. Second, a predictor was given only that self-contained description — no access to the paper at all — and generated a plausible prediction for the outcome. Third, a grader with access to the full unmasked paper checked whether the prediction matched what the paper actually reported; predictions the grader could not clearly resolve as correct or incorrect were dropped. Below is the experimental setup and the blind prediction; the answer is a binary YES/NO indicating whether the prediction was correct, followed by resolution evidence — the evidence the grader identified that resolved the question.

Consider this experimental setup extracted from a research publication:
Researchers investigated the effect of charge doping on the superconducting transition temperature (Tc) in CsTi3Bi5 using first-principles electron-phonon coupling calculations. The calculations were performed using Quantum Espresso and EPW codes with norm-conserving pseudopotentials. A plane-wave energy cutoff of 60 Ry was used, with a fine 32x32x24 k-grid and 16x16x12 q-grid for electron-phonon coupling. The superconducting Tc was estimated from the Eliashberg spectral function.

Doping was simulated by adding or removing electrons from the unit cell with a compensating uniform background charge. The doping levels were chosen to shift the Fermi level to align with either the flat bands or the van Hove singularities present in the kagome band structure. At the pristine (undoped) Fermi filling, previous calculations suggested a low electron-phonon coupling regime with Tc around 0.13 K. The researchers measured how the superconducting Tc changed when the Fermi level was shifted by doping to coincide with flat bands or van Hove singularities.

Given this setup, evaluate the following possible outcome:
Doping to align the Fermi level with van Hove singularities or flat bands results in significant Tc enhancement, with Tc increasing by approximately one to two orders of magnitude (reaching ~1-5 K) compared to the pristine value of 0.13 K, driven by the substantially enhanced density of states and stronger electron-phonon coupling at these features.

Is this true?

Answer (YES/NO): NO